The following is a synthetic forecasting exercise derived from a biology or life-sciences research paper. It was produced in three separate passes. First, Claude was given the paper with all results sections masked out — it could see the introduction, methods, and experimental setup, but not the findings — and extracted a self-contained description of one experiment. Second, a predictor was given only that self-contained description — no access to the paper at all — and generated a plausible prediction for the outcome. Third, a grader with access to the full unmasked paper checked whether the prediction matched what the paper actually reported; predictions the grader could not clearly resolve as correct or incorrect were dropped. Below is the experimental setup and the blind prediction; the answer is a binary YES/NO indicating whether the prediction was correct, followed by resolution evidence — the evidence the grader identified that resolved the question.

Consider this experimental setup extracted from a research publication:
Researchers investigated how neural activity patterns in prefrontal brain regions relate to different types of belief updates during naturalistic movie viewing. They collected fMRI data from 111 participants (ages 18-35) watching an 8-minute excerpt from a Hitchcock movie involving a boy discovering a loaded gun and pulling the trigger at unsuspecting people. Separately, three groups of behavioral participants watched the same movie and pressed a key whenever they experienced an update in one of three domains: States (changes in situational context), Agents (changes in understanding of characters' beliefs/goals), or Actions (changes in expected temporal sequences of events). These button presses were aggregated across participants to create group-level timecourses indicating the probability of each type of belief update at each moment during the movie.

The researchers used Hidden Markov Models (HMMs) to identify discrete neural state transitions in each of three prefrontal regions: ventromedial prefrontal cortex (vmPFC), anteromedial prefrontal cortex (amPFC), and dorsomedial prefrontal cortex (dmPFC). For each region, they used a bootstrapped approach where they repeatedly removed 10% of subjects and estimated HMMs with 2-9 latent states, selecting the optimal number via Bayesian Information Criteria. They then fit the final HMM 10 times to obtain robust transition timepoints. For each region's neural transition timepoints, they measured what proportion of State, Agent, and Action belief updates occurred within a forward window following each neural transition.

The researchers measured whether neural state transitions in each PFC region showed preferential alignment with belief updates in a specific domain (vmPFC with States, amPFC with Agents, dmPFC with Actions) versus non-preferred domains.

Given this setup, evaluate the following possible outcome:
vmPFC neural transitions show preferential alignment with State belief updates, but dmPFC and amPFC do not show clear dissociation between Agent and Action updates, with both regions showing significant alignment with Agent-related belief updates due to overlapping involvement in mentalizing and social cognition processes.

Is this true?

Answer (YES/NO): NO